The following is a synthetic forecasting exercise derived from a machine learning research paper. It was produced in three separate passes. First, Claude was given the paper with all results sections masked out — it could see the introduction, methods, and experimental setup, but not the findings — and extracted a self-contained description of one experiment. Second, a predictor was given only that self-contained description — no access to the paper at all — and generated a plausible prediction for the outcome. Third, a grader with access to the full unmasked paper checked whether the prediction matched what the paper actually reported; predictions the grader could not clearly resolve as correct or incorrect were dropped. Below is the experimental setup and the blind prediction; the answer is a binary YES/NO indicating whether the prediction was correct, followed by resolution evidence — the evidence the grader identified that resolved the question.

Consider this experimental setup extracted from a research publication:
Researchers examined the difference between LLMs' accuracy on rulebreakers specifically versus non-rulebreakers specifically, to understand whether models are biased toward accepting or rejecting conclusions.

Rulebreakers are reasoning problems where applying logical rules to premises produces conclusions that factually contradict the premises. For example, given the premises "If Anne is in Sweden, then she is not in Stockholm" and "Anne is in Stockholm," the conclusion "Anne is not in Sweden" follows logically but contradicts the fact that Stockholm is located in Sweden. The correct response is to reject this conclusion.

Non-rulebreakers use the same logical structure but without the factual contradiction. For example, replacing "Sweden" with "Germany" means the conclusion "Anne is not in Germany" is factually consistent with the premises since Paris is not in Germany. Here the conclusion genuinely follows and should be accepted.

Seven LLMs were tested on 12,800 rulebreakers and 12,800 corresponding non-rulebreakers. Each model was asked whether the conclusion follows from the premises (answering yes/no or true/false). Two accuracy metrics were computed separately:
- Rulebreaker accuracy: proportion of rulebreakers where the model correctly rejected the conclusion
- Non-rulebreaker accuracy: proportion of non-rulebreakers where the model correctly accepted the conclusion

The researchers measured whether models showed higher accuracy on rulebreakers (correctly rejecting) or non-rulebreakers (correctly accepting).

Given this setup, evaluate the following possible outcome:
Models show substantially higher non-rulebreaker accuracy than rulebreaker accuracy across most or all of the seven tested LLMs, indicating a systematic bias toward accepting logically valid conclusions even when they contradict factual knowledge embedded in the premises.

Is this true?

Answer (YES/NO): YES